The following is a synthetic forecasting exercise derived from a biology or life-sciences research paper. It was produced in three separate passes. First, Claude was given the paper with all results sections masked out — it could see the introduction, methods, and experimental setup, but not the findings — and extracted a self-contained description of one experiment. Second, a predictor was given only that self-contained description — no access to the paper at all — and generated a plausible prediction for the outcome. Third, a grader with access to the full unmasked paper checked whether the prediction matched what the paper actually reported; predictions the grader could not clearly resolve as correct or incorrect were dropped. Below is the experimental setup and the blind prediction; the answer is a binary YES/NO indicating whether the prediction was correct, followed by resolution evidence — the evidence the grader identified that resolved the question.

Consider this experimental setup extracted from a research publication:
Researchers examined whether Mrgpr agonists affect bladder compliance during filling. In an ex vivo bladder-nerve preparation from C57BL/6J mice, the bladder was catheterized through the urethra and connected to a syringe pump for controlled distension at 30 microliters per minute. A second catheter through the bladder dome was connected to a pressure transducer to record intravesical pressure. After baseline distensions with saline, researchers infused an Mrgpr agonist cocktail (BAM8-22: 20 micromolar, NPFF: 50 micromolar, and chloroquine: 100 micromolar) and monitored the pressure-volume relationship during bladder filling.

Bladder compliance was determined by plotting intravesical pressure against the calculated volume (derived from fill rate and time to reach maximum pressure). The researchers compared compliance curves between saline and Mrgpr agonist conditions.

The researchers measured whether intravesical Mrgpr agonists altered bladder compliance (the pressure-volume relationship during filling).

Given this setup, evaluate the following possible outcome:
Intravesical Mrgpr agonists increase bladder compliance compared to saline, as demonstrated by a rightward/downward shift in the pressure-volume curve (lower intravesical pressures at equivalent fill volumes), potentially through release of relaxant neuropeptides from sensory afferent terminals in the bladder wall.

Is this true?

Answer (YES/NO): NO